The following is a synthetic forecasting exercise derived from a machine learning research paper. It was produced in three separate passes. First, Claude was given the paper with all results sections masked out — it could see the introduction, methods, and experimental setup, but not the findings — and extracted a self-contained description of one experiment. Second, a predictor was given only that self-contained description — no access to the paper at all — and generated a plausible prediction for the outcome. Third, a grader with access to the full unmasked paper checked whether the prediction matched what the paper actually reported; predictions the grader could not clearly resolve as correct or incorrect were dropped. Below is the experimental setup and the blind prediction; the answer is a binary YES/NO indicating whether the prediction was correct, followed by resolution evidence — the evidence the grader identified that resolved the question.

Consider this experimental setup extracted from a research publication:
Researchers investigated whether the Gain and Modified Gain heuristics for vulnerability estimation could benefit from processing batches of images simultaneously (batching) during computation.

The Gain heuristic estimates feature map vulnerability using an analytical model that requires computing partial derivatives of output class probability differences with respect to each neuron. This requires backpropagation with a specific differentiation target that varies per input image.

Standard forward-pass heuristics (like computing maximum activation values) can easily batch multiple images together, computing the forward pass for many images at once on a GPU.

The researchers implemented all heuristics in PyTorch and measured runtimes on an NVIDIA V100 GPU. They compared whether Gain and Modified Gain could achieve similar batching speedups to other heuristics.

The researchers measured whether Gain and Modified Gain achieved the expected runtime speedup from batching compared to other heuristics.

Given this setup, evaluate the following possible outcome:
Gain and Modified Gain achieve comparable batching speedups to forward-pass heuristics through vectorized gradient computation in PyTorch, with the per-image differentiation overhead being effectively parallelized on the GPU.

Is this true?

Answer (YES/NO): NO